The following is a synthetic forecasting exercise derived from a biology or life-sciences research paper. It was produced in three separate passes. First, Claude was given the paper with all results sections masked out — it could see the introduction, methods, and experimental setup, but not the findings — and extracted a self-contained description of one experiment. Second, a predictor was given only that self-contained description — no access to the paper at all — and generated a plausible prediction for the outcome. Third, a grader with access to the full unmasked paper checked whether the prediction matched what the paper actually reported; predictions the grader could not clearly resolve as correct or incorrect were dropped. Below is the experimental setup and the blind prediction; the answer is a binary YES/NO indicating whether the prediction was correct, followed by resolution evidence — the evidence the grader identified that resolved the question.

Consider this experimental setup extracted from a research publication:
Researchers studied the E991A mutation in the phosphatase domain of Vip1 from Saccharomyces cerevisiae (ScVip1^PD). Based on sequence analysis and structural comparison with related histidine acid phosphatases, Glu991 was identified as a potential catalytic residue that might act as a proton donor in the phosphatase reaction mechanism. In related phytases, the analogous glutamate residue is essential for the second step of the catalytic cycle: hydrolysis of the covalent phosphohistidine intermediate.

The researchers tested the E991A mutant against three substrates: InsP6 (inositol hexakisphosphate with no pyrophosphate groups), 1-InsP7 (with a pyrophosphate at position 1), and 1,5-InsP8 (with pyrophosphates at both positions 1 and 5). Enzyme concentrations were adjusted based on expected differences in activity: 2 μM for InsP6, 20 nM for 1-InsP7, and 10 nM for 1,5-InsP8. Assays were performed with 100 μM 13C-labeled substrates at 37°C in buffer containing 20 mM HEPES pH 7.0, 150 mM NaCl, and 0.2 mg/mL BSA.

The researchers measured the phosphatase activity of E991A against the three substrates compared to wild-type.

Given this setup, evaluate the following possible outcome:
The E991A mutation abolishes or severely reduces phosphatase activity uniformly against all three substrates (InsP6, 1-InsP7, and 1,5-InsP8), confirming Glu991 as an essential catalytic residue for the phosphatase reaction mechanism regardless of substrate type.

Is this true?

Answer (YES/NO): NO